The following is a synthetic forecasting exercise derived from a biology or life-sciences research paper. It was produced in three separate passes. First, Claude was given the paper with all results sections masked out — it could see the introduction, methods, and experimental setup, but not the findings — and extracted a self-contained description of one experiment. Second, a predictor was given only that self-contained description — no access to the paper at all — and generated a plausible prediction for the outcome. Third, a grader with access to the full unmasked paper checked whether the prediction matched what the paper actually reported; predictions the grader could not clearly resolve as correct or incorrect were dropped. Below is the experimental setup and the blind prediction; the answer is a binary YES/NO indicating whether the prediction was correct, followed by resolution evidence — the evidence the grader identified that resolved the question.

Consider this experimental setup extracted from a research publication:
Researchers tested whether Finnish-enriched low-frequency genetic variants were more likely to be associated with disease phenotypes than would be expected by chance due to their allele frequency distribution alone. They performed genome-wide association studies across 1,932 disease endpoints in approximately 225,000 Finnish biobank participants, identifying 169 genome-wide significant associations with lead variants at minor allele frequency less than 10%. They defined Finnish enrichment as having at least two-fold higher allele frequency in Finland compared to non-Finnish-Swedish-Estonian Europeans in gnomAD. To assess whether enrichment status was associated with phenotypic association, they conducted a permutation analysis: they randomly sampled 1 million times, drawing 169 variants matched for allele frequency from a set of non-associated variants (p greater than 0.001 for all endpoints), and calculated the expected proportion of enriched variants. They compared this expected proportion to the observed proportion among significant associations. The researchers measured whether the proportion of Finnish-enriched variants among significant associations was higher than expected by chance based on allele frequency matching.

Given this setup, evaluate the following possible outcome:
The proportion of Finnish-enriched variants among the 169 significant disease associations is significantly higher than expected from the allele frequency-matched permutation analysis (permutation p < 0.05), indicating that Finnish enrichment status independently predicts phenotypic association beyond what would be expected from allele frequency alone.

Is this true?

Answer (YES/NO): YES